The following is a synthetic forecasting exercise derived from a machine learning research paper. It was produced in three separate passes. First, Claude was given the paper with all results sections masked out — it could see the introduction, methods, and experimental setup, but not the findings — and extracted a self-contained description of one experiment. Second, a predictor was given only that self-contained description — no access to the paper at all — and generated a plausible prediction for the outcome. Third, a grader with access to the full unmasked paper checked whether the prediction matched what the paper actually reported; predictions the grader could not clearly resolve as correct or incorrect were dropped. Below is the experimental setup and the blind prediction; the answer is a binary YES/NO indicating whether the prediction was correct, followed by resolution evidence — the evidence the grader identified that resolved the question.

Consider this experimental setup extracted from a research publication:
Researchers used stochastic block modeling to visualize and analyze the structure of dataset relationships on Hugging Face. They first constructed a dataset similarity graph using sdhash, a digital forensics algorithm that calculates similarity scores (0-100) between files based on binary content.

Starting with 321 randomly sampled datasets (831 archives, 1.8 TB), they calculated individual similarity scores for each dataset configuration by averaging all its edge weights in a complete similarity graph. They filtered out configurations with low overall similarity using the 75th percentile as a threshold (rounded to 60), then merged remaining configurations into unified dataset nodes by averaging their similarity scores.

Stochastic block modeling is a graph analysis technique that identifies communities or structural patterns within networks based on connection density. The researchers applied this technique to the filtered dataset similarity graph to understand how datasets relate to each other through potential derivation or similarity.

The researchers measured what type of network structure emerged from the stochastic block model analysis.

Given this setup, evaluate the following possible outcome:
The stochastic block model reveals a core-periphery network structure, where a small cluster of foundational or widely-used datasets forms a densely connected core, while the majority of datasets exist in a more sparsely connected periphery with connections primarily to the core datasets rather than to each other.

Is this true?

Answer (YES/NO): YES